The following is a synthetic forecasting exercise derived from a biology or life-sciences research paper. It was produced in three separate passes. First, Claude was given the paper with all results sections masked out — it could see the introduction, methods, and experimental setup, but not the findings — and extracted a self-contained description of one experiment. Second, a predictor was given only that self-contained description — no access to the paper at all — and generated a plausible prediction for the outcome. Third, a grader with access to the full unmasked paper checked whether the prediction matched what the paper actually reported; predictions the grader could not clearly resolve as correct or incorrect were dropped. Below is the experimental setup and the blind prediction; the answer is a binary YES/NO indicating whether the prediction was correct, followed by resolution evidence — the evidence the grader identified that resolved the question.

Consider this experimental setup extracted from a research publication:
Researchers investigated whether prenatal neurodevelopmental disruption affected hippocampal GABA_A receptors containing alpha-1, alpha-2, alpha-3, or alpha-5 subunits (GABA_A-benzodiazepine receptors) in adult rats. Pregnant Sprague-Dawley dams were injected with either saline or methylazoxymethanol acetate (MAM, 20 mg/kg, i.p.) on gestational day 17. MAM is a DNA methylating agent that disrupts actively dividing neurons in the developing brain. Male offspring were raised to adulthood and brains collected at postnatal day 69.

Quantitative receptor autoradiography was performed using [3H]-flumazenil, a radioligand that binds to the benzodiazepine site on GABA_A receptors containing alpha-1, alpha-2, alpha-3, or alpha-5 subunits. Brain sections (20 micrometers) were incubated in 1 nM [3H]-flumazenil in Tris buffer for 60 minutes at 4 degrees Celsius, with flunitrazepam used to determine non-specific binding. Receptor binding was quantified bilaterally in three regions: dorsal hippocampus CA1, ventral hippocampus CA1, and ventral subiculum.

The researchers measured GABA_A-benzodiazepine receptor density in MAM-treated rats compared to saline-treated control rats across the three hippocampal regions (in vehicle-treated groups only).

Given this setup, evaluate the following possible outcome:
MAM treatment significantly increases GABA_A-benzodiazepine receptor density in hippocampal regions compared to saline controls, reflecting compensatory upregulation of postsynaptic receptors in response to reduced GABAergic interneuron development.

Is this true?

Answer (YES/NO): NO